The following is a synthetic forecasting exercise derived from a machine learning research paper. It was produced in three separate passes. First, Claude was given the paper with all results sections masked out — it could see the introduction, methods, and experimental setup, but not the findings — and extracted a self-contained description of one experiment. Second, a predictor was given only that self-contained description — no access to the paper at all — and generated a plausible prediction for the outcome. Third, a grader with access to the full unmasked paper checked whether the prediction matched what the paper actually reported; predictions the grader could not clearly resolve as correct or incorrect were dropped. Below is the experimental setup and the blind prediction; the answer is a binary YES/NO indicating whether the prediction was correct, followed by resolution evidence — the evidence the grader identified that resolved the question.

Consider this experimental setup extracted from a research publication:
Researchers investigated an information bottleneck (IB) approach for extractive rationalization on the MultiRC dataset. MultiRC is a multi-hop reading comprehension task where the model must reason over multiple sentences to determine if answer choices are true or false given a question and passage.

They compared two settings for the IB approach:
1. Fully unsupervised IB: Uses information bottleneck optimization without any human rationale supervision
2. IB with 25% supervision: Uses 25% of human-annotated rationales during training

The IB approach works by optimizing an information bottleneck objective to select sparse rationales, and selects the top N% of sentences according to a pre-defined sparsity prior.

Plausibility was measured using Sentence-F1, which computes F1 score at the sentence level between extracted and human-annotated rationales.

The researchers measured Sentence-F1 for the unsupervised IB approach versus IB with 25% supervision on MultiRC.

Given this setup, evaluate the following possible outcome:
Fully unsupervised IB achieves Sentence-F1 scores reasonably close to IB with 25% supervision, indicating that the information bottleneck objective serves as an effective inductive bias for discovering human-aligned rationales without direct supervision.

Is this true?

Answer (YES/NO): NO